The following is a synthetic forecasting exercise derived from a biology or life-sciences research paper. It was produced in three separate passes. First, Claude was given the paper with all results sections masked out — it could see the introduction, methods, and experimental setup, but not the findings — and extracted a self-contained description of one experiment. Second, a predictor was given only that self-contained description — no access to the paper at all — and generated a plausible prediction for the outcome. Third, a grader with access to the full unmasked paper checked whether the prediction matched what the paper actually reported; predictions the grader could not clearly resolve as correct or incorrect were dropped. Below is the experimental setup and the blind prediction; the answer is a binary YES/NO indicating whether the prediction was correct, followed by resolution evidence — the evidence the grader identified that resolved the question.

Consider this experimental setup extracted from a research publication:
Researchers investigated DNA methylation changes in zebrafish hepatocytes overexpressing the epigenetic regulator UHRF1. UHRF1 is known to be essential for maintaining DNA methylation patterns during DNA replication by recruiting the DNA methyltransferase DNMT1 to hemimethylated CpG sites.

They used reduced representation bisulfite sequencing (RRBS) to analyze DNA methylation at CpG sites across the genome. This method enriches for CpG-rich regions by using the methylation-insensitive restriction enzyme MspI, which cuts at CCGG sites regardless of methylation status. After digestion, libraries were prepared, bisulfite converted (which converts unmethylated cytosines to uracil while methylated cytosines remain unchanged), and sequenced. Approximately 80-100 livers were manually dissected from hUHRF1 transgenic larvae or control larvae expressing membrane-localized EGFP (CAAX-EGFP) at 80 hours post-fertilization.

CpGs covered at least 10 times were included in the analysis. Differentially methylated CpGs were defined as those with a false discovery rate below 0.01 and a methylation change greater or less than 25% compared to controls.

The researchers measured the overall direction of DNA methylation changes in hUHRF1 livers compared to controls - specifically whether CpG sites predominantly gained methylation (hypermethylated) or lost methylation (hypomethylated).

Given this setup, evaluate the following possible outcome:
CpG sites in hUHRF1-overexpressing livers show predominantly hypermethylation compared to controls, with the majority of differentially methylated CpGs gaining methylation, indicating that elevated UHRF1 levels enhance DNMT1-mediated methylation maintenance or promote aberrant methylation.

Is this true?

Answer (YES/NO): NO